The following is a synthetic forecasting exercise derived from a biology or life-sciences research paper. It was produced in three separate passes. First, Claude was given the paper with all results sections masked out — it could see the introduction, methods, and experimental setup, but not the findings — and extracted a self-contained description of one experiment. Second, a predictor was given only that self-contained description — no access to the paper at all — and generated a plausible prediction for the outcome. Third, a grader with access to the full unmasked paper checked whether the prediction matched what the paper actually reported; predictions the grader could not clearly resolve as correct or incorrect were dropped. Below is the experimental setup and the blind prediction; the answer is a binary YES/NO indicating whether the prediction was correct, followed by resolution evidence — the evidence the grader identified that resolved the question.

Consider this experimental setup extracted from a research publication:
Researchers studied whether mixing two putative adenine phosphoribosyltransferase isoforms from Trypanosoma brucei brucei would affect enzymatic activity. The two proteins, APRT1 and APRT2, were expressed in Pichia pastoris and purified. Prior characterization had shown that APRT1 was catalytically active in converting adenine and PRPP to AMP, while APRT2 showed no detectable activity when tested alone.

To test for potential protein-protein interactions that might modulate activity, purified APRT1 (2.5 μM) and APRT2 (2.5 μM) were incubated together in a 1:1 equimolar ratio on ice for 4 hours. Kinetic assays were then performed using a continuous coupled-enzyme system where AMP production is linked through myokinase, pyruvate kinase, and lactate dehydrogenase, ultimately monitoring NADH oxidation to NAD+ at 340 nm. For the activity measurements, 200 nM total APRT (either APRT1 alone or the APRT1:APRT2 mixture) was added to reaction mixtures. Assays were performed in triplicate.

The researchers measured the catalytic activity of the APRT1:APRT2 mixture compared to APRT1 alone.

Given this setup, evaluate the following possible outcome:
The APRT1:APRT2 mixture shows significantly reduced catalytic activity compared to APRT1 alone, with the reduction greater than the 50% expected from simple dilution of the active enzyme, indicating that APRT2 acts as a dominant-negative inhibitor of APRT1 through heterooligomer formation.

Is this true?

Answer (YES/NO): NO